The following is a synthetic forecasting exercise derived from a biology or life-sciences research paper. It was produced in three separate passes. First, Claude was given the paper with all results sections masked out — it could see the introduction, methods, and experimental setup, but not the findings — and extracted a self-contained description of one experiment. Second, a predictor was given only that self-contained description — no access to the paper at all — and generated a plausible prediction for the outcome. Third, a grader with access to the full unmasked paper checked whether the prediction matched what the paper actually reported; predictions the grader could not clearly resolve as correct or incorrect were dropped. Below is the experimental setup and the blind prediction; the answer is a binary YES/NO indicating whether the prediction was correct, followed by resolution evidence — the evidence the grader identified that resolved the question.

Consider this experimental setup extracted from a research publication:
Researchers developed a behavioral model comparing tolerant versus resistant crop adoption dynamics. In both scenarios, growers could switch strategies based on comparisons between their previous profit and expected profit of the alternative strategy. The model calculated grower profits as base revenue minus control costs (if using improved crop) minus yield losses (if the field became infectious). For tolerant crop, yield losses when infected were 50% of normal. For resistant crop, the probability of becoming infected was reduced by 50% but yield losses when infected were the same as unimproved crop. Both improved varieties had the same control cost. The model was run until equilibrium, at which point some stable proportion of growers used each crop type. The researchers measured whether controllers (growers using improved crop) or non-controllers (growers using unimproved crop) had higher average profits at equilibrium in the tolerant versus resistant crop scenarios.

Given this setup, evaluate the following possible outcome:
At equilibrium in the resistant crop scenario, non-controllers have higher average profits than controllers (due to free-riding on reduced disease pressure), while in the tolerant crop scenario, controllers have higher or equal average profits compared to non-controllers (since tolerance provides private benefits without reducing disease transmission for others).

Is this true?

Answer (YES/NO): YES